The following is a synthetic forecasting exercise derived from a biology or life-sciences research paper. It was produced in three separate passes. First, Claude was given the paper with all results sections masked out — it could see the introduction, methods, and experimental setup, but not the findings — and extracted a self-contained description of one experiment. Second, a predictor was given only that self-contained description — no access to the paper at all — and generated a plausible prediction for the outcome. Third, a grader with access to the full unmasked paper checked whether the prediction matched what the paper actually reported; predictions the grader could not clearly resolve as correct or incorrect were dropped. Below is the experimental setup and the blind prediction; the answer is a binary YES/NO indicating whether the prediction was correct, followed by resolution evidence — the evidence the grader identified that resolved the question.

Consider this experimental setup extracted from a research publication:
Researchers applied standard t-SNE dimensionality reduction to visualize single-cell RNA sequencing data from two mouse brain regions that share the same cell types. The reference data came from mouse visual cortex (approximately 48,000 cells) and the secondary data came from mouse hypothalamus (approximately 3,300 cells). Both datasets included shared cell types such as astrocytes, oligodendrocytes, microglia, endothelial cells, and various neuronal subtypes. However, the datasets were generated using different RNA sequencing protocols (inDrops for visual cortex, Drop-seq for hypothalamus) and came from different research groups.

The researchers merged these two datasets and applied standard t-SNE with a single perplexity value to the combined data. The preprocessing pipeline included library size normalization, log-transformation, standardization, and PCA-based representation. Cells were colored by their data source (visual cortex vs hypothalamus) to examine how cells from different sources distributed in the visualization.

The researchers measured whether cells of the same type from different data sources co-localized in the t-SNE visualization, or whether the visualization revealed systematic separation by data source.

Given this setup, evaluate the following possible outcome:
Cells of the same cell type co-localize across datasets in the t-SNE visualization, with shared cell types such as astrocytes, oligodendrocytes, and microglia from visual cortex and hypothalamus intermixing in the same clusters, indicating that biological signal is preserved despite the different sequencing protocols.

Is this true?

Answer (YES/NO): NO